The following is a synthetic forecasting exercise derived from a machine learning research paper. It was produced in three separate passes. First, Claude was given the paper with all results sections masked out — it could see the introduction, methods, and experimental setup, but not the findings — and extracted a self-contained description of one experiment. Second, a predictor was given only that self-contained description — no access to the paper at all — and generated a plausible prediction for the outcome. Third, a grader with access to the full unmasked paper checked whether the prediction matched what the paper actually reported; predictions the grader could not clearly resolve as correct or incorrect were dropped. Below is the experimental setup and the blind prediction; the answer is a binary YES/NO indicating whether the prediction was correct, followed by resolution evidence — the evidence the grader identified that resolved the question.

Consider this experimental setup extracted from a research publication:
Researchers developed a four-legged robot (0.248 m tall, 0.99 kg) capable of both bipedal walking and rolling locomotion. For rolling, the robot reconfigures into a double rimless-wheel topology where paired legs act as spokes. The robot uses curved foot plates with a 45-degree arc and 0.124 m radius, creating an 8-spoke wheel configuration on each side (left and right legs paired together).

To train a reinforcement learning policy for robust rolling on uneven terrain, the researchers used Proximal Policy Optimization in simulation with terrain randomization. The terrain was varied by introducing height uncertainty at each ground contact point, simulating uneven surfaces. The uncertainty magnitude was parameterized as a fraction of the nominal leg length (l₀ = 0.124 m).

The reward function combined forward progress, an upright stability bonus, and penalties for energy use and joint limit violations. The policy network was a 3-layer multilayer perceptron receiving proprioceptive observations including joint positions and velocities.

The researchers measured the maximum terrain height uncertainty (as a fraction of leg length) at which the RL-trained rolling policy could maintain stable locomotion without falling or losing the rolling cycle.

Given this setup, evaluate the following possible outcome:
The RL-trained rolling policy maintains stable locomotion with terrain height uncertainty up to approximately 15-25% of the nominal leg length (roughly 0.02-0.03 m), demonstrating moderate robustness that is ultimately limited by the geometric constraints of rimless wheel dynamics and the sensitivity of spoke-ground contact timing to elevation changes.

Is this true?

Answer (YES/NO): NO